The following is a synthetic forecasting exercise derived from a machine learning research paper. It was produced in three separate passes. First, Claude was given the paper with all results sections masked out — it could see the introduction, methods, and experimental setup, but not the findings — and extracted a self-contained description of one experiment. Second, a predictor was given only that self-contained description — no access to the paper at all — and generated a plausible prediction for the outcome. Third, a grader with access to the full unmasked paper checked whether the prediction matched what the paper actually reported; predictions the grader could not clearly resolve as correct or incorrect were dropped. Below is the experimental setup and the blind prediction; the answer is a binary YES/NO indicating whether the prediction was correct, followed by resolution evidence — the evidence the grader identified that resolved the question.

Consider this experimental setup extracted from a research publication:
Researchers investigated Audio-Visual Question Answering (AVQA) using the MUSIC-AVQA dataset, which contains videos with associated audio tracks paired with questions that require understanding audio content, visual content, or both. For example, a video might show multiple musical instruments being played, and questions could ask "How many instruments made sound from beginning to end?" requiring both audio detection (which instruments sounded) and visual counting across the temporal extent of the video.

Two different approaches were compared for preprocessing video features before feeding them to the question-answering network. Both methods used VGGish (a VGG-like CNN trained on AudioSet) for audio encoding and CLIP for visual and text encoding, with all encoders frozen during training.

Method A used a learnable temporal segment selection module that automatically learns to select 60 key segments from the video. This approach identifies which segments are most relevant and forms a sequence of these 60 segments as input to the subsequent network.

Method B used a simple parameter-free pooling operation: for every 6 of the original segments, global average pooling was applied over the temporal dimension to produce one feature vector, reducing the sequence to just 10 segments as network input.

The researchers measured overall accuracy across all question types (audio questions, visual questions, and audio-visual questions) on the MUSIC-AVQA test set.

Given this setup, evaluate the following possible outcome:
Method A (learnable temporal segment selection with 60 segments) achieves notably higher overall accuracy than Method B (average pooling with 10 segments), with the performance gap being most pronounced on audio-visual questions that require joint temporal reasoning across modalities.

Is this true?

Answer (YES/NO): NO